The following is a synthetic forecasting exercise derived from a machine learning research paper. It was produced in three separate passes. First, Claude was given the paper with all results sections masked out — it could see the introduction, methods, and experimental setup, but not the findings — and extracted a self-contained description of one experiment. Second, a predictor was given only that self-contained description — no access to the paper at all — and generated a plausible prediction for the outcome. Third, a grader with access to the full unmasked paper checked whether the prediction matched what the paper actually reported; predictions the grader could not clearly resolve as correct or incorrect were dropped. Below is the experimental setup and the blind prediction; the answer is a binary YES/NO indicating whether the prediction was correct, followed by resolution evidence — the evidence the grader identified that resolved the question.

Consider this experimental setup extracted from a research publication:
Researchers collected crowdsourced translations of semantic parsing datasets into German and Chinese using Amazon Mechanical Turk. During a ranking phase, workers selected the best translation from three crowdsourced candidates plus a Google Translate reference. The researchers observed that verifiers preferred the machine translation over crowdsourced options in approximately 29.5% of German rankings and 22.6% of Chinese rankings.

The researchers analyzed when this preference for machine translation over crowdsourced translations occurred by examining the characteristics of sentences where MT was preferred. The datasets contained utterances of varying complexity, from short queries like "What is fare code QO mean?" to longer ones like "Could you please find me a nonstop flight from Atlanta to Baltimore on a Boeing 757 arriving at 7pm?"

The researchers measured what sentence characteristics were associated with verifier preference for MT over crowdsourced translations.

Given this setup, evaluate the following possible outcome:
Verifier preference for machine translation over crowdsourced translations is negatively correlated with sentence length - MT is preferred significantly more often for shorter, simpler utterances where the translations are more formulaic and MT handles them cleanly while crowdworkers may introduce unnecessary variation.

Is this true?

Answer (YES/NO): YES